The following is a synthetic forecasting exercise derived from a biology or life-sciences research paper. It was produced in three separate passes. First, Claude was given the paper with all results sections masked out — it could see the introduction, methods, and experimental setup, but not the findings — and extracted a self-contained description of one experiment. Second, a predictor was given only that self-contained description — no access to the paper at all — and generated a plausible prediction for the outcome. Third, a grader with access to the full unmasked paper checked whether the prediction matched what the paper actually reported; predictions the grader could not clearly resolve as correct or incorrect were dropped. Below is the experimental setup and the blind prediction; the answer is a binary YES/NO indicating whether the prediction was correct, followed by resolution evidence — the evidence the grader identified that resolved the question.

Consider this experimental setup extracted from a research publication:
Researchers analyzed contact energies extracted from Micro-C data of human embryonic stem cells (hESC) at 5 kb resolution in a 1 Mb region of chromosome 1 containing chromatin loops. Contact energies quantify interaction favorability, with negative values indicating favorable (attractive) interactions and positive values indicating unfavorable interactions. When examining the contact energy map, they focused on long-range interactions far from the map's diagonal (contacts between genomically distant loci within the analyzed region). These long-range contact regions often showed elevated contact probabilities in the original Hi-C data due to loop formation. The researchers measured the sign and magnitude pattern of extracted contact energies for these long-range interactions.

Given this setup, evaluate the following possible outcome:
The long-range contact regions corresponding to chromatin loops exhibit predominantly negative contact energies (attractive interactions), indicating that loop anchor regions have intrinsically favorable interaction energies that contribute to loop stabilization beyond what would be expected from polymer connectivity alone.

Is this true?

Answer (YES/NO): NO